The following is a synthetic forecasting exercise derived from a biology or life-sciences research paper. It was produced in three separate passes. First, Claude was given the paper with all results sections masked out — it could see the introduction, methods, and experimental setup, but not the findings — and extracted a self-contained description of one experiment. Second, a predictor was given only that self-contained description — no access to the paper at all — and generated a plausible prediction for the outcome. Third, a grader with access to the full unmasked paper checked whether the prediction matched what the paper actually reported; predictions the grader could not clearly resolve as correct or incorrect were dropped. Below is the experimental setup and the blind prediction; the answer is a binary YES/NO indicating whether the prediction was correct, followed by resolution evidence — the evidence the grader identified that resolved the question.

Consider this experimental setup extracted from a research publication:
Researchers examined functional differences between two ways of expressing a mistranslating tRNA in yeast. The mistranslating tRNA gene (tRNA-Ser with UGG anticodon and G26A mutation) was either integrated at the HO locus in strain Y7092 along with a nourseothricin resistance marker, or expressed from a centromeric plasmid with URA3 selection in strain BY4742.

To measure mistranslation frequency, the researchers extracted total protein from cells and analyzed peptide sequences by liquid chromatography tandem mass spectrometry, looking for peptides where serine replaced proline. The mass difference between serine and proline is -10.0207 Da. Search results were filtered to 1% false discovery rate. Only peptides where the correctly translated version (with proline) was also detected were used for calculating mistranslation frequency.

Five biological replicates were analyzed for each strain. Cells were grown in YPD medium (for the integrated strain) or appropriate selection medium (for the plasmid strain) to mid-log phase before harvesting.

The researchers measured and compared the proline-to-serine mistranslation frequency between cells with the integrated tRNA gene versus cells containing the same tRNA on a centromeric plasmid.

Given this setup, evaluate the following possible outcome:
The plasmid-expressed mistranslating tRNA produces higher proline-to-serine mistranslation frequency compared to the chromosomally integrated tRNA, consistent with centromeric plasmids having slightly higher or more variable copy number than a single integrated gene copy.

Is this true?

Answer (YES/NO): YES